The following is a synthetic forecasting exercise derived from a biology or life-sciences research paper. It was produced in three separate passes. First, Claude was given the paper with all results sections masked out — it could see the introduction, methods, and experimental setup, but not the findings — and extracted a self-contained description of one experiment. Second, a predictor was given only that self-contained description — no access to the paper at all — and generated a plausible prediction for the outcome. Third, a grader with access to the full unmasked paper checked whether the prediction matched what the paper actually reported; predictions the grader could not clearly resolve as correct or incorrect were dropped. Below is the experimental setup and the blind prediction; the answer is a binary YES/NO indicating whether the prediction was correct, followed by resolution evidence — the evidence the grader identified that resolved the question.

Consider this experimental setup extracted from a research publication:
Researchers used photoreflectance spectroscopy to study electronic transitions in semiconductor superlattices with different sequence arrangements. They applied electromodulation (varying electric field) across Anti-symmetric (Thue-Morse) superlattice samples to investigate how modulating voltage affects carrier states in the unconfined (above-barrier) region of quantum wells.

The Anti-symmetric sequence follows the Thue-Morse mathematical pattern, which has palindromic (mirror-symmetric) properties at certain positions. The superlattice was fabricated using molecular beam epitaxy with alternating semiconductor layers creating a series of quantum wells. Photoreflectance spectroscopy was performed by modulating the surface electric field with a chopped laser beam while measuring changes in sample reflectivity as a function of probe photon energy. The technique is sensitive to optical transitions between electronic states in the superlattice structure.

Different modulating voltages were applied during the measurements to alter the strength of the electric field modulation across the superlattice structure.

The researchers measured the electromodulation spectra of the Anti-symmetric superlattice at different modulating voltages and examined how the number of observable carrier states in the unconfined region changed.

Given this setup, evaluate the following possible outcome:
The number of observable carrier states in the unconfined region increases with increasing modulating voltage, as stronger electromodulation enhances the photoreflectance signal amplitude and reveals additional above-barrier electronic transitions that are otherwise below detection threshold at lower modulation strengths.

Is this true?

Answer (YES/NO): YES